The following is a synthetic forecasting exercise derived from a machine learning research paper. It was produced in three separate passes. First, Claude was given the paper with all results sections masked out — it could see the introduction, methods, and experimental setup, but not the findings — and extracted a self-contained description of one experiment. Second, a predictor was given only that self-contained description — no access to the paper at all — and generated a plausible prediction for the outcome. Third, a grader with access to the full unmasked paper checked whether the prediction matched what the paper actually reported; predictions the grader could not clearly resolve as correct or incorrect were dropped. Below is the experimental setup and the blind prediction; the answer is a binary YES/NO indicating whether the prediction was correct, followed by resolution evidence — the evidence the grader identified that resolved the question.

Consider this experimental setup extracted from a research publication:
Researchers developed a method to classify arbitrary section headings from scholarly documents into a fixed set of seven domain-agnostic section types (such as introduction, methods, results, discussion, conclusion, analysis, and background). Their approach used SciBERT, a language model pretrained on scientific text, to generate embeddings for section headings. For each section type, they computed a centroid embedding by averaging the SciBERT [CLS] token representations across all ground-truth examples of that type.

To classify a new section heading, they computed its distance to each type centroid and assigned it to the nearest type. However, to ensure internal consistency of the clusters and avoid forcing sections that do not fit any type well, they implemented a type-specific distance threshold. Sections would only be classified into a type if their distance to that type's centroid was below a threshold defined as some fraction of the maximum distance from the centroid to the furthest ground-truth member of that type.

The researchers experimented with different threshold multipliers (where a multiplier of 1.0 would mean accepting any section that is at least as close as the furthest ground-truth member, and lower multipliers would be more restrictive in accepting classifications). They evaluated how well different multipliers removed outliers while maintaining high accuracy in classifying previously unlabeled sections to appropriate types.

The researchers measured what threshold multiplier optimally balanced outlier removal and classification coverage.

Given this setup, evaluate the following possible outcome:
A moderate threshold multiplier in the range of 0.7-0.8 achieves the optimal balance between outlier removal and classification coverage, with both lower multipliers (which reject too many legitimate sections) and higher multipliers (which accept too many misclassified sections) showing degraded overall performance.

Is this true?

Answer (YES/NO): NO